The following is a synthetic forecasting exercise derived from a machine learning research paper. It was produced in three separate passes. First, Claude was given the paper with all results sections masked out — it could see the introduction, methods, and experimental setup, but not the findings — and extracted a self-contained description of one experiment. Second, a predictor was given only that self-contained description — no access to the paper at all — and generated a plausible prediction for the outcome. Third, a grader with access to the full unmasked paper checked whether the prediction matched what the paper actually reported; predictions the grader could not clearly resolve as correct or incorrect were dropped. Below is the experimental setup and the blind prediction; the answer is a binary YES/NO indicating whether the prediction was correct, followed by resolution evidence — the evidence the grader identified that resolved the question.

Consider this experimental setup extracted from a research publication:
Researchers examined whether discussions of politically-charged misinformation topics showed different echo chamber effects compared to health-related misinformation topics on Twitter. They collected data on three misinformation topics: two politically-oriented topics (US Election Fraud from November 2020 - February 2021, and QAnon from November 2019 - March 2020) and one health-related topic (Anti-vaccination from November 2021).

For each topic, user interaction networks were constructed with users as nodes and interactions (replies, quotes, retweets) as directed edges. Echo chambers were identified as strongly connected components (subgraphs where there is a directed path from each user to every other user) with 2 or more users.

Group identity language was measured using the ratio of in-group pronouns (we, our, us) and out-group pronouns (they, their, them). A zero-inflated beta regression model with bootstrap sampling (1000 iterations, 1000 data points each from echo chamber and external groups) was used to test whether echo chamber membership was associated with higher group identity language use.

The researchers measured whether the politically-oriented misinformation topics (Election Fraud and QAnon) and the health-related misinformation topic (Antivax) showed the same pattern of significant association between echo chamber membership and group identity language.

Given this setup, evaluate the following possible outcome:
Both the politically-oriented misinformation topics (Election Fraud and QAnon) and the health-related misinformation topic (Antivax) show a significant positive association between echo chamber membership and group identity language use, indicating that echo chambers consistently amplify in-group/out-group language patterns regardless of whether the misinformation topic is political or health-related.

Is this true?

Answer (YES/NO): NO